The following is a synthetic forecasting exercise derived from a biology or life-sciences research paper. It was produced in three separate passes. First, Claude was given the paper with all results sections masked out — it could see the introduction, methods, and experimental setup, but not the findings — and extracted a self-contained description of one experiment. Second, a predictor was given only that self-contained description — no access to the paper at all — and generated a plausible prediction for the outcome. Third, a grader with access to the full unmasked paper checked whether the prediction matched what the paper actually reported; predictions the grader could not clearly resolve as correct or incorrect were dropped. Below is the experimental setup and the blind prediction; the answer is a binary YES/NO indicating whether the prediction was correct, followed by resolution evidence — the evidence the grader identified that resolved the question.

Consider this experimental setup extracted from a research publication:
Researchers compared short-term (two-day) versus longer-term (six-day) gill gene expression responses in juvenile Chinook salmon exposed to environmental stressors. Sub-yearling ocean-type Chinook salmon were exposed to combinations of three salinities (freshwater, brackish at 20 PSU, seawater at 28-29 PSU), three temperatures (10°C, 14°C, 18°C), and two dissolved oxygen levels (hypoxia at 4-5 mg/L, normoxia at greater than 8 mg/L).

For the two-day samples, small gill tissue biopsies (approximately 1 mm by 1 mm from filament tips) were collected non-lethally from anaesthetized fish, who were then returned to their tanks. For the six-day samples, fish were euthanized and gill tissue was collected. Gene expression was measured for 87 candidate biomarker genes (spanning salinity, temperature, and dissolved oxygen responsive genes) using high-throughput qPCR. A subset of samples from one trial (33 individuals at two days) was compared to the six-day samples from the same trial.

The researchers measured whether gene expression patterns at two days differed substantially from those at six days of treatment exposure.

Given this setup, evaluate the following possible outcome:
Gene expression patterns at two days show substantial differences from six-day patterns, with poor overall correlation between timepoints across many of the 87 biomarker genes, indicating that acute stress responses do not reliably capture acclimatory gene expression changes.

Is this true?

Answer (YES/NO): NO